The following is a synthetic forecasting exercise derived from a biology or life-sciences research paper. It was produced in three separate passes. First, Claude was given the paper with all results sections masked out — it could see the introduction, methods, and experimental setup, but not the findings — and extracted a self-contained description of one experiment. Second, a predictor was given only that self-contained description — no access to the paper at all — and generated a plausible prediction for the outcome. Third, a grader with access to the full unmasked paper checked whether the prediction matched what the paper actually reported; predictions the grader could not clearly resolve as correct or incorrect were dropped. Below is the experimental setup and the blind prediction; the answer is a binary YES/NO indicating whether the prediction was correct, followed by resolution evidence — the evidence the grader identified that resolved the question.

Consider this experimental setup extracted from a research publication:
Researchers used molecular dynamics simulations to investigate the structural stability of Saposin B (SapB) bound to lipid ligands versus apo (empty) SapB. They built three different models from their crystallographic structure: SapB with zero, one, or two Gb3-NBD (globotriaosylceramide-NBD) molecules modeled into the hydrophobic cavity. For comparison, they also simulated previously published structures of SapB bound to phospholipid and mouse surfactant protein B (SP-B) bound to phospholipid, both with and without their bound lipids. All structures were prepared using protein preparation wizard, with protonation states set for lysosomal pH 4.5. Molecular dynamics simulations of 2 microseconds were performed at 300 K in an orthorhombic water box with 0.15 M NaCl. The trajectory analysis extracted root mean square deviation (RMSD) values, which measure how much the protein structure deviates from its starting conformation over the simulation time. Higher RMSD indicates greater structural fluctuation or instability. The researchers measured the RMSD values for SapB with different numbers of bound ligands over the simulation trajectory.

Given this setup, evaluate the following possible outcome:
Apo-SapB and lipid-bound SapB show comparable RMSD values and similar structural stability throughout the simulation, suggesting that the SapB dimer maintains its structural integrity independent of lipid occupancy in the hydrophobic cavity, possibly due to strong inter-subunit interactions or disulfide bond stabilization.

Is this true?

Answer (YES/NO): NO